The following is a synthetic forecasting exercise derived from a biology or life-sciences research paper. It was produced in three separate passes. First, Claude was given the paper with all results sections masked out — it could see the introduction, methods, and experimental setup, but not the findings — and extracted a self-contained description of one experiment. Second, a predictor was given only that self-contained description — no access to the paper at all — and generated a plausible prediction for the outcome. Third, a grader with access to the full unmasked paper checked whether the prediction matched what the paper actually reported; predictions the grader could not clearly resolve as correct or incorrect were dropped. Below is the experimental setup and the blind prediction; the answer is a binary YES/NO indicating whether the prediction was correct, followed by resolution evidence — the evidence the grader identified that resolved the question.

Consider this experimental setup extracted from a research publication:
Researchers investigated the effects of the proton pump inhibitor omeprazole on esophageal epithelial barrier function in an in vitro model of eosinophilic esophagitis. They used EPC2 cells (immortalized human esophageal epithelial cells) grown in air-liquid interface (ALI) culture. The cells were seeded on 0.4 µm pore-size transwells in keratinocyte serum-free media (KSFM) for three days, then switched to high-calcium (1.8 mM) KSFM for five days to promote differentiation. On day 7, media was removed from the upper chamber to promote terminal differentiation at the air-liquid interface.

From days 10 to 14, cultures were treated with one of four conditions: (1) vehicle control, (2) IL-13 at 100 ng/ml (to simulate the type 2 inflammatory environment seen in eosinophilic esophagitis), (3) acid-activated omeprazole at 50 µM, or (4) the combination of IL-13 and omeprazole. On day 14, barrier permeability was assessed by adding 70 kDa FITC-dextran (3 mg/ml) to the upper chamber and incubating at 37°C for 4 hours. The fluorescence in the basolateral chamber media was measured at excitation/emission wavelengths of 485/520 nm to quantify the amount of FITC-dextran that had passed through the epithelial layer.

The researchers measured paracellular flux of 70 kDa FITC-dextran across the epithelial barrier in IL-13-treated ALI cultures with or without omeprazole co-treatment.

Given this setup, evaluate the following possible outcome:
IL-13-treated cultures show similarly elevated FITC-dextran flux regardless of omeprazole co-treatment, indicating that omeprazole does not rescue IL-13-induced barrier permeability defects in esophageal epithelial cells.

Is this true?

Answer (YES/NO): NO